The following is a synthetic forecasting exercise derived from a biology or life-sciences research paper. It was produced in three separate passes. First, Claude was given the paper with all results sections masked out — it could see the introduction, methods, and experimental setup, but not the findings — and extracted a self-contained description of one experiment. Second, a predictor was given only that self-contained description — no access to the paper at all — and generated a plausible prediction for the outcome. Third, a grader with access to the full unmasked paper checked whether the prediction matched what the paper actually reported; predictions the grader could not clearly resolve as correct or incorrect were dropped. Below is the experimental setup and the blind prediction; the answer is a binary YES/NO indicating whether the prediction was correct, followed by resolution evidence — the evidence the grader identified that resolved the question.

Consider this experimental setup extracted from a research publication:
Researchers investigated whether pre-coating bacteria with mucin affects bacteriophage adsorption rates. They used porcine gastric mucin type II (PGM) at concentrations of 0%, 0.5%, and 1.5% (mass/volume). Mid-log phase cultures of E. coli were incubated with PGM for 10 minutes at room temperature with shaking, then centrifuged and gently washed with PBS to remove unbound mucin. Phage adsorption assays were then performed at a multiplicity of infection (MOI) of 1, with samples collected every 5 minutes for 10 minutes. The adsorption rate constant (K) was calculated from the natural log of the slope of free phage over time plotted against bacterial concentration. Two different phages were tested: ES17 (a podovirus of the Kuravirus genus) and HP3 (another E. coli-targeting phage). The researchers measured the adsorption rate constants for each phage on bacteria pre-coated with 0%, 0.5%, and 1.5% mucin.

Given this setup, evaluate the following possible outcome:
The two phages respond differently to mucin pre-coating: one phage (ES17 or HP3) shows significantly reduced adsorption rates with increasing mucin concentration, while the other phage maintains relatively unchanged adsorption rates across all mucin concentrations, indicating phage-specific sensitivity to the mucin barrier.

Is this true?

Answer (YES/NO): NO